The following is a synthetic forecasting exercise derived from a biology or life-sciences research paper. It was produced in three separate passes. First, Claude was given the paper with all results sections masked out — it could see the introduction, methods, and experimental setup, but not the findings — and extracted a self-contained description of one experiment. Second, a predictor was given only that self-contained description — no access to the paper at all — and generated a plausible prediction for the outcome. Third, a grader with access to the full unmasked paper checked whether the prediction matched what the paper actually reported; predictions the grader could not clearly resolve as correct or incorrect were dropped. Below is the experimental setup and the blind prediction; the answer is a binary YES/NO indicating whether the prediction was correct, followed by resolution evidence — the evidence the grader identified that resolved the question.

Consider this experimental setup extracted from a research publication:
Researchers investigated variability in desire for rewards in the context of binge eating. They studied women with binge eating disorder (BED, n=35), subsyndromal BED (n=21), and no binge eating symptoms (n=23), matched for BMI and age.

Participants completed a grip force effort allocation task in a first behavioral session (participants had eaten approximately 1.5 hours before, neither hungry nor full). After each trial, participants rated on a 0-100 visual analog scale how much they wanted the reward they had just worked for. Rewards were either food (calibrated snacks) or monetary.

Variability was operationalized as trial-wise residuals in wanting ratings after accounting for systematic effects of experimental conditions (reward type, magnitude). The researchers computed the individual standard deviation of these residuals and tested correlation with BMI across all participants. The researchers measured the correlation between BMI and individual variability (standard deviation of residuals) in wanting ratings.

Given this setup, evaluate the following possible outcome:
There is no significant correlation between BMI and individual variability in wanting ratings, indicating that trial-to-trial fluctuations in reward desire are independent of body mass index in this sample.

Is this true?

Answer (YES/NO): YES